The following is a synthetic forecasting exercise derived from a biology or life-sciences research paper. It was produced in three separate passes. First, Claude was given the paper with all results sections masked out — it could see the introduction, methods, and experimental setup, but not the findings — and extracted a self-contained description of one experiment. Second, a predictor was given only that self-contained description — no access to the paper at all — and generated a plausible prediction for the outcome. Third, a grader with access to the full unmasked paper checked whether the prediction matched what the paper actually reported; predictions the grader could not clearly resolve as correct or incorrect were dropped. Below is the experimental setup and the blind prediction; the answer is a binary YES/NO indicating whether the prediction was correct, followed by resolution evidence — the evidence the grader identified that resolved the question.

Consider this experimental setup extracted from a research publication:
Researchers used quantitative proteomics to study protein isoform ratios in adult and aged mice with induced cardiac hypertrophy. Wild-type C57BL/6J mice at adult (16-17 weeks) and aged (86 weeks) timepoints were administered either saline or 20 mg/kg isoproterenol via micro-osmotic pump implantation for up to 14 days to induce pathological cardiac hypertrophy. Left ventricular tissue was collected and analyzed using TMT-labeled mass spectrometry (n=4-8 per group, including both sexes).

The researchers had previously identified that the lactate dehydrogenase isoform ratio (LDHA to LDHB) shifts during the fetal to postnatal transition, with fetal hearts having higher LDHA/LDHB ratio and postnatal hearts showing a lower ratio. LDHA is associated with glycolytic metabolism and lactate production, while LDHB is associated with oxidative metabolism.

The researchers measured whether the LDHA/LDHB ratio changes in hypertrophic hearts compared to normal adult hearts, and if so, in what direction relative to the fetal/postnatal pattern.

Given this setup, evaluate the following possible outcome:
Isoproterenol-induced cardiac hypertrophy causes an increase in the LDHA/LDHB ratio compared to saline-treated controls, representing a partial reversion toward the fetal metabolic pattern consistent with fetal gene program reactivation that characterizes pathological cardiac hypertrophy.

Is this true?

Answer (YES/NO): YES